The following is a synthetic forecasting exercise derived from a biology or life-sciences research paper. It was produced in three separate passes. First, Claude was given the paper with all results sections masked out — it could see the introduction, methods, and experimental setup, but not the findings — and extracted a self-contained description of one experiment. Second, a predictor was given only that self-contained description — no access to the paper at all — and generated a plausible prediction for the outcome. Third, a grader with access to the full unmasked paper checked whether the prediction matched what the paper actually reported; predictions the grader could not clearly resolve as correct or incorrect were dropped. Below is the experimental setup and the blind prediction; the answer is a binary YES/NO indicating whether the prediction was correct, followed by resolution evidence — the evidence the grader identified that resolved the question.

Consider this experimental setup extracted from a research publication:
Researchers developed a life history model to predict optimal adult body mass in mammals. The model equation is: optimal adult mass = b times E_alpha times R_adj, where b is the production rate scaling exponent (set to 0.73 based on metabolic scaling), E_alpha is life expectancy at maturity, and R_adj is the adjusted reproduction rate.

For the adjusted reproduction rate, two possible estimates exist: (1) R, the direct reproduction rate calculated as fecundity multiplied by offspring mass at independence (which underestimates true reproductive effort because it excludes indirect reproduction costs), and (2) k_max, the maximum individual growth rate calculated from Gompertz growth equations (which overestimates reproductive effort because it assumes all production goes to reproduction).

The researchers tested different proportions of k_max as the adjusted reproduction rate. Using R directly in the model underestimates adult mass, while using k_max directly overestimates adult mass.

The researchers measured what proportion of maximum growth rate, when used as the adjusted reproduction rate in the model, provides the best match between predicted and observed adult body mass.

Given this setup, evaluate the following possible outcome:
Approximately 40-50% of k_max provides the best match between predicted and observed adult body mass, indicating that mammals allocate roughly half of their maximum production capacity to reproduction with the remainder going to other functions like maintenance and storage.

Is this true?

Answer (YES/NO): NO